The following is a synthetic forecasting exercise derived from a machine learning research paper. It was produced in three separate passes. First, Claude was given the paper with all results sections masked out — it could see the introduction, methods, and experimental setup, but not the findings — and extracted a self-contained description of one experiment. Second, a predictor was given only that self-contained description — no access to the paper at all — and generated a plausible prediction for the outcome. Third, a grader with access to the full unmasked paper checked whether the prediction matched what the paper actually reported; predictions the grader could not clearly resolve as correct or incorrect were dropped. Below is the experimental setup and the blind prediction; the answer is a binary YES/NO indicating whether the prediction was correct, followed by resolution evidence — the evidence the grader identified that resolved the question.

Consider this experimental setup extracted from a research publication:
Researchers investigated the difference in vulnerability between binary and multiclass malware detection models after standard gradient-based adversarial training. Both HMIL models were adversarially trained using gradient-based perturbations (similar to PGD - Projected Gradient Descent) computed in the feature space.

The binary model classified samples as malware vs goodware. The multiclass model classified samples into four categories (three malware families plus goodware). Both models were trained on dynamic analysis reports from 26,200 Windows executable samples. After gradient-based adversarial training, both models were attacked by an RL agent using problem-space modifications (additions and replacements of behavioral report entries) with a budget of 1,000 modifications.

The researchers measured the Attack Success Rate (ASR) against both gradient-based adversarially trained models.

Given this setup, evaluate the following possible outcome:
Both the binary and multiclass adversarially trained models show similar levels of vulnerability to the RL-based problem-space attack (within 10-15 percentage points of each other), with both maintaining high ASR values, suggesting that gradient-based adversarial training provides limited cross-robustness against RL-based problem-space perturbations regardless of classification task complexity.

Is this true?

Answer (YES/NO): NO